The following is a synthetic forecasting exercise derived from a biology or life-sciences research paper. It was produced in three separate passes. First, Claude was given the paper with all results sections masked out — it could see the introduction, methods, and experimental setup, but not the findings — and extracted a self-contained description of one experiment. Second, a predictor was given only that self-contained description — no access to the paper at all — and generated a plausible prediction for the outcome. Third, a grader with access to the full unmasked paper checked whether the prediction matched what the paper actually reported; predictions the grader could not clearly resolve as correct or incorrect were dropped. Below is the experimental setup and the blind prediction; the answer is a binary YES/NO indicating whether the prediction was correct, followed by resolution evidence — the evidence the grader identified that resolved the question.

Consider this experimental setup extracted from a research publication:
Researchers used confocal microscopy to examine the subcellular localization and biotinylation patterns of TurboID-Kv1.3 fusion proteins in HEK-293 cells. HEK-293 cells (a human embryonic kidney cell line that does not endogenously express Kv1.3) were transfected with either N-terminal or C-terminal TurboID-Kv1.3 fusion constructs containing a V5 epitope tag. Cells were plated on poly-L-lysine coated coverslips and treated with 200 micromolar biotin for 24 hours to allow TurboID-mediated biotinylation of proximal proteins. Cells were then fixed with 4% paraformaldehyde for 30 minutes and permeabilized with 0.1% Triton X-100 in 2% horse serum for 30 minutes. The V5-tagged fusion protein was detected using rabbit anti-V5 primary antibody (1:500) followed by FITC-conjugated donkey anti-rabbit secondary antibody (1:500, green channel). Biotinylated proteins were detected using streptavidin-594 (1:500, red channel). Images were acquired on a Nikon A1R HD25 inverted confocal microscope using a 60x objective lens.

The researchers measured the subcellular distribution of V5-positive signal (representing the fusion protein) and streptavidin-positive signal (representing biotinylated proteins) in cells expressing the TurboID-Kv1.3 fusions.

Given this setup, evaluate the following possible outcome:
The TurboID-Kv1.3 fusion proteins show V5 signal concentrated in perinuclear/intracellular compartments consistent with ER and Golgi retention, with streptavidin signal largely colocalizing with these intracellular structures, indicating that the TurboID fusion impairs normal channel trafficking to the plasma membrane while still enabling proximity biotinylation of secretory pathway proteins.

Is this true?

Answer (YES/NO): NO